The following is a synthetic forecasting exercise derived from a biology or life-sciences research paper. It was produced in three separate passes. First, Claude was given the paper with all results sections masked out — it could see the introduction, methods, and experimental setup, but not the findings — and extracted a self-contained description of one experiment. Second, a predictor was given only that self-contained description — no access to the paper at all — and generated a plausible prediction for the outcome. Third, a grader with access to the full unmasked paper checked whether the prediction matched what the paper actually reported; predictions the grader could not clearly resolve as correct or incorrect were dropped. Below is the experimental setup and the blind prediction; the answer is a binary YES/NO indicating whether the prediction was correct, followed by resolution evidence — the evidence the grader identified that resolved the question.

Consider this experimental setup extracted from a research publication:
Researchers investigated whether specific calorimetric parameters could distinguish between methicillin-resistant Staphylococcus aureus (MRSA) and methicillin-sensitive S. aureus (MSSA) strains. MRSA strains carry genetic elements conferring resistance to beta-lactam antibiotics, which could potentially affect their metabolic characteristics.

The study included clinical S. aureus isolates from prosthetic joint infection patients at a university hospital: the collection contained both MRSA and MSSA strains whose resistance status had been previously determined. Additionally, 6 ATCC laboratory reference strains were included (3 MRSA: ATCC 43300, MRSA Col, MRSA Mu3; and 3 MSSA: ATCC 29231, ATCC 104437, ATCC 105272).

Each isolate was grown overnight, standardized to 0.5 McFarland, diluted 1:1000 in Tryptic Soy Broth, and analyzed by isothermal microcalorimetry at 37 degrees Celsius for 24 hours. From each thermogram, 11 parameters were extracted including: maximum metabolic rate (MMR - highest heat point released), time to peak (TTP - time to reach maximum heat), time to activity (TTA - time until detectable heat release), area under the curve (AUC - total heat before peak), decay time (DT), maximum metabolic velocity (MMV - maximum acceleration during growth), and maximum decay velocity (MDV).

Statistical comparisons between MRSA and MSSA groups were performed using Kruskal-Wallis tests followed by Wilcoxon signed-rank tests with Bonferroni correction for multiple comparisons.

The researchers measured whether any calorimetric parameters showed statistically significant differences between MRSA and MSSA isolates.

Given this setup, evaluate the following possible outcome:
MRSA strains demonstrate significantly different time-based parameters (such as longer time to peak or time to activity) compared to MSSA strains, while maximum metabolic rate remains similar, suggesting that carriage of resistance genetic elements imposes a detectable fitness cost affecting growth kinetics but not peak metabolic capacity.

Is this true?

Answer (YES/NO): NO